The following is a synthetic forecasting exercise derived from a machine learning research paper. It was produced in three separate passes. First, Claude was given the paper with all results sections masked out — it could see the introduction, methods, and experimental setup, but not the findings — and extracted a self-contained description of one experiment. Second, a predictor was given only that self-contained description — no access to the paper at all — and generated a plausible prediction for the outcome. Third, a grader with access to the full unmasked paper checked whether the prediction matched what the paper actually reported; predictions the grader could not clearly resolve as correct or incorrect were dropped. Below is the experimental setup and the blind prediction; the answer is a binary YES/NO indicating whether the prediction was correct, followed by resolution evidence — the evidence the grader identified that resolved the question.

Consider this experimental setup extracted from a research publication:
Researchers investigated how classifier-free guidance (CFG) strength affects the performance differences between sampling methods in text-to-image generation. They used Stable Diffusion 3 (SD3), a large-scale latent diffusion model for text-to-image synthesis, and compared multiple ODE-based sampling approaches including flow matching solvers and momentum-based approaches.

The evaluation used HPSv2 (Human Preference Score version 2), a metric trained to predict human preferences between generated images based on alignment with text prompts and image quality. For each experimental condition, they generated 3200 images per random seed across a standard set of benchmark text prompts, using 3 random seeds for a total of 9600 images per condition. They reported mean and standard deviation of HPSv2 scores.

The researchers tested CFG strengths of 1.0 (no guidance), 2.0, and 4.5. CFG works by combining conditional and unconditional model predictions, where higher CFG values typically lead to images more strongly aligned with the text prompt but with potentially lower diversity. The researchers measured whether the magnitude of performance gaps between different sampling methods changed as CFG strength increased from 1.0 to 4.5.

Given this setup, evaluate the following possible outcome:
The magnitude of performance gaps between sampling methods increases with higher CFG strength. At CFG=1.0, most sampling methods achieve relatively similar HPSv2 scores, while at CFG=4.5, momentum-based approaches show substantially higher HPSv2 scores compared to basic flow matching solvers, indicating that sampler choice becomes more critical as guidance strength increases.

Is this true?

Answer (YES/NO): NO